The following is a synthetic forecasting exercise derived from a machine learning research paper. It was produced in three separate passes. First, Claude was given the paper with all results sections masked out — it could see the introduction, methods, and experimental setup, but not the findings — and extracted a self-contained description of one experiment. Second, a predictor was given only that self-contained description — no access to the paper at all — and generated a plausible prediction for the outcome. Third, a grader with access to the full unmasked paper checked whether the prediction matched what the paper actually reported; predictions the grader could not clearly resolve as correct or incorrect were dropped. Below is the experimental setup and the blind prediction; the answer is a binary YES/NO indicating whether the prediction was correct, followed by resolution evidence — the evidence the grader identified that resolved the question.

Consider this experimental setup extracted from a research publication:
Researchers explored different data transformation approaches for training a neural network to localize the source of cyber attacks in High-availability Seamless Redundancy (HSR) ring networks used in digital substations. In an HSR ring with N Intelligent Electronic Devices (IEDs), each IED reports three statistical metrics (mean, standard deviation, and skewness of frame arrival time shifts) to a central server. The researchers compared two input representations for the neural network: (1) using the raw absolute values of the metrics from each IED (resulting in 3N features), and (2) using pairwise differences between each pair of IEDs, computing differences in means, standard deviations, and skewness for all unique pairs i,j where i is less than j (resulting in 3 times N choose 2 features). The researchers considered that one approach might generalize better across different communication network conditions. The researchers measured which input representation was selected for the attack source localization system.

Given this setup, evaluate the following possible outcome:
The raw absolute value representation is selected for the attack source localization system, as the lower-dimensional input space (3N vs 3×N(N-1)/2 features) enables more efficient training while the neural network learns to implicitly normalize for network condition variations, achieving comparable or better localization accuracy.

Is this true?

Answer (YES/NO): NO